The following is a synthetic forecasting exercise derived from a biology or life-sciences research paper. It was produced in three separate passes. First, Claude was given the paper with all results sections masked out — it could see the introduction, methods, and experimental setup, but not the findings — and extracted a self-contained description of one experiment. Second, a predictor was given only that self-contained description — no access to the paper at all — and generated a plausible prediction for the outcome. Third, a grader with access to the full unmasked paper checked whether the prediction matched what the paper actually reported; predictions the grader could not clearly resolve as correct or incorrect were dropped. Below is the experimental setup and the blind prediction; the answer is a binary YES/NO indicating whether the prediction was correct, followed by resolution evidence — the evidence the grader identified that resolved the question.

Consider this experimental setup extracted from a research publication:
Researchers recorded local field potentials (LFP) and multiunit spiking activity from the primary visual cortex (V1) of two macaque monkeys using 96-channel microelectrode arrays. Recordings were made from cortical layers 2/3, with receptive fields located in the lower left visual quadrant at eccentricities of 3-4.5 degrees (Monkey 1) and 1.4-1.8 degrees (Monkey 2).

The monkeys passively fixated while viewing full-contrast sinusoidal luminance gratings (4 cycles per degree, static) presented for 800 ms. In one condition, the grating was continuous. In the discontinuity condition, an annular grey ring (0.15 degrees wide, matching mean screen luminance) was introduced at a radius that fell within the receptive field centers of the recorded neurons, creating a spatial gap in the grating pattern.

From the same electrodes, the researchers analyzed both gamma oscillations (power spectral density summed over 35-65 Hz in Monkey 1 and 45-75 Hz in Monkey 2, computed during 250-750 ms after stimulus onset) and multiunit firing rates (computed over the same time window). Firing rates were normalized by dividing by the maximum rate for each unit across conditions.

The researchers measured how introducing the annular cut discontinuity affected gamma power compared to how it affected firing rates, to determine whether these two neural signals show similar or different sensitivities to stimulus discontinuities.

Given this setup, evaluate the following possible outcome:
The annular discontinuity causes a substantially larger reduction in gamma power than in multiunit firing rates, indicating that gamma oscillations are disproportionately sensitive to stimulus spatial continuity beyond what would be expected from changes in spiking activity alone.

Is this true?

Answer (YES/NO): YES